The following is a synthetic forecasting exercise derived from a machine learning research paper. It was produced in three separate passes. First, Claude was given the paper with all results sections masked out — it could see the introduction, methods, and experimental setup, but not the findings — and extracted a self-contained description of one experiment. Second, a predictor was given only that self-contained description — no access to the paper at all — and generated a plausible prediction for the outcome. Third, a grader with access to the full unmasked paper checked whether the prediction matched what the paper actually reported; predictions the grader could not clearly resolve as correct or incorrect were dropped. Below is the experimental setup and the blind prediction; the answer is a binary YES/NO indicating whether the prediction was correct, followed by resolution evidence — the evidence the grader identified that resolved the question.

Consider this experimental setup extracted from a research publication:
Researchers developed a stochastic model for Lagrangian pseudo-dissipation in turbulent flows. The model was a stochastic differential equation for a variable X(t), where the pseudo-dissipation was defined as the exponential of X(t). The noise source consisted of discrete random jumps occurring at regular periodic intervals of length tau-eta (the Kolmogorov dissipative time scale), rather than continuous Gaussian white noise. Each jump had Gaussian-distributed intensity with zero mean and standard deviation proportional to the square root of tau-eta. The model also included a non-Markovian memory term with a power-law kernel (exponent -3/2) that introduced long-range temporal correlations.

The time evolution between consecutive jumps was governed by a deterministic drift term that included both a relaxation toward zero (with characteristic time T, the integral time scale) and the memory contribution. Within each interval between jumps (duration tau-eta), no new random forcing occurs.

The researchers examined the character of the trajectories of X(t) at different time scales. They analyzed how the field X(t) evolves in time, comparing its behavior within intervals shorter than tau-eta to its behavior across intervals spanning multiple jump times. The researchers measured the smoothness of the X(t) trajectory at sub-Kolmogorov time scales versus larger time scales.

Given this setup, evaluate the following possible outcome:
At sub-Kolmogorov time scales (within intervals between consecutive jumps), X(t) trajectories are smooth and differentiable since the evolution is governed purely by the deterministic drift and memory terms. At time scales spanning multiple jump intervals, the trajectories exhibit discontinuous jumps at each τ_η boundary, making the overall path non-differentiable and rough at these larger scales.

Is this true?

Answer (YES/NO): YES